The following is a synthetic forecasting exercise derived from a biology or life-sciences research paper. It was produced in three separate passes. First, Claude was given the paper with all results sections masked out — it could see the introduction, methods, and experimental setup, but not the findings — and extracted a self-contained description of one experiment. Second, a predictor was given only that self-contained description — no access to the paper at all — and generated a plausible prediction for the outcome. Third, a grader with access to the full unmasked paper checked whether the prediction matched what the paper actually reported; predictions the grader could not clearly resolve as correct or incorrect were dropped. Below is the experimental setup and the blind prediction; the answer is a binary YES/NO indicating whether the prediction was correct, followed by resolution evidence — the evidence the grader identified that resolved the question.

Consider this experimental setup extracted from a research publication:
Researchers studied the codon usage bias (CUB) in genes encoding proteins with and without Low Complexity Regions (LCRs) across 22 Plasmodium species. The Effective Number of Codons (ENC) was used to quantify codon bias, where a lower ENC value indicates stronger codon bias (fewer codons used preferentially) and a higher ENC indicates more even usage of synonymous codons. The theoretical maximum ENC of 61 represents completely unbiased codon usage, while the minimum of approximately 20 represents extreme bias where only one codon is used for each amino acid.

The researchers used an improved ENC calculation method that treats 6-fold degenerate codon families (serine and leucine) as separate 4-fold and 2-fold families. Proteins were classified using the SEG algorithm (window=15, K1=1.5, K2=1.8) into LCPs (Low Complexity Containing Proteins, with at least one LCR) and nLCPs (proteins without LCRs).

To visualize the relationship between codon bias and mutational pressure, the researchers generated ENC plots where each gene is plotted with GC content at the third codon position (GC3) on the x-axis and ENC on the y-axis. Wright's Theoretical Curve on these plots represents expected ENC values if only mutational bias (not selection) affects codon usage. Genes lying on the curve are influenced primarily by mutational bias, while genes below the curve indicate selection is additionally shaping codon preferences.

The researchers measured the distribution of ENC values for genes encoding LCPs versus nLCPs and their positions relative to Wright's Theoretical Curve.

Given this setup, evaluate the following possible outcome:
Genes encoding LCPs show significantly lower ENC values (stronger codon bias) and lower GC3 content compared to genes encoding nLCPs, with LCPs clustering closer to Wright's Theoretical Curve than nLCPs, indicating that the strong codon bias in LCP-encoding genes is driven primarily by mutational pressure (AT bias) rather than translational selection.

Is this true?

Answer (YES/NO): NO